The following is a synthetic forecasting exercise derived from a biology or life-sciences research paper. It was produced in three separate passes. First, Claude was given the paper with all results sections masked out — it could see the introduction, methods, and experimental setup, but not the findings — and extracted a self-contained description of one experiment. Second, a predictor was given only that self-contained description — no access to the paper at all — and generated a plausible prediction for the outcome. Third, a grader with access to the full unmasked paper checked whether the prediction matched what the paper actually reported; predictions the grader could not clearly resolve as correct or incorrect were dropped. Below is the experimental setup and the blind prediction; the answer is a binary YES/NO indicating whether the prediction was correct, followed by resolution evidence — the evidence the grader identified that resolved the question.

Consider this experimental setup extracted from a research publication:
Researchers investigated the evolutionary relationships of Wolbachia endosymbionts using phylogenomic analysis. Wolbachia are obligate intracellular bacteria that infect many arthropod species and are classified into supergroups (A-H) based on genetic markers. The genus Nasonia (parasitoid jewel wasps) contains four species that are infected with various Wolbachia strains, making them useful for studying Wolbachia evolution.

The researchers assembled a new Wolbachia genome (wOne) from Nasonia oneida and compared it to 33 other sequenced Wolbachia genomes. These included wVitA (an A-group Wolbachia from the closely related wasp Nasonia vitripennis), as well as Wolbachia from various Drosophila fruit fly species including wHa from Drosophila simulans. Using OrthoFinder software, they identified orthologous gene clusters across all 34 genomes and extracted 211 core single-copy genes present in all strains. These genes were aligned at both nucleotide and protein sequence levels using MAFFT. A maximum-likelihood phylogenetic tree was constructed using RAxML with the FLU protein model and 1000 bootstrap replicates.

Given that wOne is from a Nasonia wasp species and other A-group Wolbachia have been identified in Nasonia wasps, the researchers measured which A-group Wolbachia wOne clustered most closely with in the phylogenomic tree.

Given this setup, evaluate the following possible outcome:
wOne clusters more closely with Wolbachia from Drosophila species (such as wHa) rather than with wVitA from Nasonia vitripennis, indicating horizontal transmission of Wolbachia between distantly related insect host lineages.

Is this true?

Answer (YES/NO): YES